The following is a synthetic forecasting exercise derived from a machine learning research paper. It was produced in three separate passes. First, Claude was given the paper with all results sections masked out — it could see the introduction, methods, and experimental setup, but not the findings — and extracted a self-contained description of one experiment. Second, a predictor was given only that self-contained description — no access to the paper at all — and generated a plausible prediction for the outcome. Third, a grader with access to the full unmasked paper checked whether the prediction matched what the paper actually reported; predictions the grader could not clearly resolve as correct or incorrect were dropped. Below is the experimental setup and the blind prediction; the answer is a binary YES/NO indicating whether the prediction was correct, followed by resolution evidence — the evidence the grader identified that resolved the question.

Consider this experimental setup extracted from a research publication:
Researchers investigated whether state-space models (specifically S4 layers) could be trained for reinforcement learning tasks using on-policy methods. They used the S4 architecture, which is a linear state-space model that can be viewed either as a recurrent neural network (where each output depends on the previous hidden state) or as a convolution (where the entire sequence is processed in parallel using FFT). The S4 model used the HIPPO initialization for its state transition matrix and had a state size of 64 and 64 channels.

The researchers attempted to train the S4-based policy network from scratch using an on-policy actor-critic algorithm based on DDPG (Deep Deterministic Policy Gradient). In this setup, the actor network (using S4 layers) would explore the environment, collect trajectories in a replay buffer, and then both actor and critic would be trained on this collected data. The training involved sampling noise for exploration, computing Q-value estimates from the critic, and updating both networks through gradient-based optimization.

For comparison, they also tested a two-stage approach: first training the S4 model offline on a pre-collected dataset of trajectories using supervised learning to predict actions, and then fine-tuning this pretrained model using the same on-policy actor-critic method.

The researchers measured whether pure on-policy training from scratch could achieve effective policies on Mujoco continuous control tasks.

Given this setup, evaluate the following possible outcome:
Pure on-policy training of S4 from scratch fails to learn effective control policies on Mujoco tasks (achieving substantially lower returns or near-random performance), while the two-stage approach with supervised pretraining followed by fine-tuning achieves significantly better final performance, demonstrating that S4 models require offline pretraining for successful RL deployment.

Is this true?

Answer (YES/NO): YES